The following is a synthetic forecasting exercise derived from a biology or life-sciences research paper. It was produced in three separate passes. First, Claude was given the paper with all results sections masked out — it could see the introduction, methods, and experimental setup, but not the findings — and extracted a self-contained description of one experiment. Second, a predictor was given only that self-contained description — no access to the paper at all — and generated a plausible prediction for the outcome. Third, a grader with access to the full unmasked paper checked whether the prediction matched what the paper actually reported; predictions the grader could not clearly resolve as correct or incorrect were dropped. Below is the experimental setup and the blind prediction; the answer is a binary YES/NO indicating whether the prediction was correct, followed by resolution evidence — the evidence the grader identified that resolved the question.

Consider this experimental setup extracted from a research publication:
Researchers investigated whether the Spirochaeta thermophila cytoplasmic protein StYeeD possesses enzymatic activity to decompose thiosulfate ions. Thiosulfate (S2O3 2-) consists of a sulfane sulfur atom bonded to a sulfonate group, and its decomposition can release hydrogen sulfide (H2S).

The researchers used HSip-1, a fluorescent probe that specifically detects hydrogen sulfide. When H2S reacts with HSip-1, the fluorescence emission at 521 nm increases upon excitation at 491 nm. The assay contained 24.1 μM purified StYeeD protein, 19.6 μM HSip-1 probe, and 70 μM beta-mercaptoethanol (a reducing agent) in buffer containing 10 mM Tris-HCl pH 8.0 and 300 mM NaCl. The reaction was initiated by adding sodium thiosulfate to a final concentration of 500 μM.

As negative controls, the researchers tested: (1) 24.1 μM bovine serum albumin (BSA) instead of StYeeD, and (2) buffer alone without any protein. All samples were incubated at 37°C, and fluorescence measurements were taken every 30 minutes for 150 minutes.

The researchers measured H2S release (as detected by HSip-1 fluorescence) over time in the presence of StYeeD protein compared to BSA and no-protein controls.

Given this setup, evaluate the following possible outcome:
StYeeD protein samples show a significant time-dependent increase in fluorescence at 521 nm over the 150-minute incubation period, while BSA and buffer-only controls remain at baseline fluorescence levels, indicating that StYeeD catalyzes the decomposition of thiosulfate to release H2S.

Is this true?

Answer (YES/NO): YES